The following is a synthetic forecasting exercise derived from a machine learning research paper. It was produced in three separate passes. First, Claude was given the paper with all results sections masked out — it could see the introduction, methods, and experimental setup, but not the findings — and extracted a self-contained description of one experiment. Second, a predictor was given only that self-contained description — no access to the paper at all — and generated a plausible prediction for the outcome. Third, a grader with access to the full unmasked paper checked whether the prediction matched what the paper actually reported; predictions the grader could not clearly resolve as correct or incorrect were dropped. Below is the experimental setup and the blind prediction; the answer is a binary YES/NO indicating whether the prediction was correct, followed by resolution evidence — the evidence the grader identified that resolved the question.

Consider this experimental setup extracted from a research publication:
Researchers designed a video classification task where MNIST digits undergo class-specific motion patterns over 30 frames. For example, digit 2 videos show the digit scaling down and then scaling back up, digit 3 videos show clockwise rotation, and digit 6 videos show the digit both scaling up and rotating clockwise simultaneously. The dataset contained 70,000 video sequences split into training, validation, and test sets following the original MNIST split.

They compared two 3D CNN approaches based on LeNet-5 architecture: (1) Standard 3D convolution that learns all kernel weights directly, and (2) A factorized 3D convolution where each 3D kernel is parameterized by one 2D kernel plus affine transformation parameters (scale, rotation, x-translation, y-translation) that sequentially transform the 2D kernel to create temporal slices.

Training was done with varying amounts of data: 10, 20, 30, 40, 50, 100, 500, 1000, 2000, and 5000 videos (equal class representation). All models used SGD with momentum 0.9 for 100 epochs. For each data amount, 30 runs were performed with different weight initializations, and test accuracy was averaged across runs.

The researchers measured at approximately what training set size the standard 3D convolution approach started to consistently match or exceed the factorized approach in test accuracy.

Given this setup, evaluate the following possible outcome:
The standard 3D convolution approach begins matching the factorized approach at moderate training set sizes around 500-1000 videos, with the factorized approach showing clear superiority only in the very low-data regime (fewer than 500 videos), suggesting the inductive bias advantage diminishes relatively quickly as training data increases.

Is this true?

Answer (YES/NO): NO